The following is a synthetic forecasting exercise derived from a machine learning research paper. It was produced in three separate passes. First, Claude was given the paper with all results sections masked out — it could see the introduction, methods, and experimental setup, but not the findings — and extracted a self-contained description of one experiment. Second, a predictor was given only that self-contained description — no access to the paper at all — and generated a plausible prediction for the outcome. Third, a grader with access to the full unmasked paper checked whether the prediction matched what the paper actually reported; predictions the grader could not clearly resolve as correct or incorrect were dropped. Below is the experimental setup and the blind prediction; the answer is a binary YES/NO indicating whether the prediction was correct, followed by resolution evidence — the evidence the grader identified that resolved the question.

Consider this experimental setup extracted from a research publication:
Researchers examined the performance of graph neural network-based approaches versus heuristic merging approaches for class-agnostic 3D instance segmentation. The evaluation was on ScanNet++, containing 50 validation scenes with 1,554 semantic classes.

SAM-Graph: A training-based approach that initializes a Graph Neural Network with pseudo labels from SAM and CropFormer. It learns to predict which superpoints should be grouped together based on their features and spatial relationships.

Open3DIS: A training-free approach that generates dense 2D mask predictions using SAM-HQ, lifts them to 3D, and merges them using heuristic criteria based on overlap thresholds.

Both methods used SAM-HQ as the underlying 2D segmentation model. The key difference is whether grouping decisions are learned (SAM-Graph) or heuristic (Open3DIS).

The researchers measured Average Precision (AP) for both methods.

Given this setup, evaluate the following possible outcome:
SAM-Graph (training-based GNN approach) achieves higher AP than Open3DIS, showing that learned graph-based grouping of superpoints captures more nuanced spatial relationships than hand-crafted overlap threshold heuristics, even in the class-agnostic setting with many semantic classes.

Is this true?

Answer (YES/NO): NO